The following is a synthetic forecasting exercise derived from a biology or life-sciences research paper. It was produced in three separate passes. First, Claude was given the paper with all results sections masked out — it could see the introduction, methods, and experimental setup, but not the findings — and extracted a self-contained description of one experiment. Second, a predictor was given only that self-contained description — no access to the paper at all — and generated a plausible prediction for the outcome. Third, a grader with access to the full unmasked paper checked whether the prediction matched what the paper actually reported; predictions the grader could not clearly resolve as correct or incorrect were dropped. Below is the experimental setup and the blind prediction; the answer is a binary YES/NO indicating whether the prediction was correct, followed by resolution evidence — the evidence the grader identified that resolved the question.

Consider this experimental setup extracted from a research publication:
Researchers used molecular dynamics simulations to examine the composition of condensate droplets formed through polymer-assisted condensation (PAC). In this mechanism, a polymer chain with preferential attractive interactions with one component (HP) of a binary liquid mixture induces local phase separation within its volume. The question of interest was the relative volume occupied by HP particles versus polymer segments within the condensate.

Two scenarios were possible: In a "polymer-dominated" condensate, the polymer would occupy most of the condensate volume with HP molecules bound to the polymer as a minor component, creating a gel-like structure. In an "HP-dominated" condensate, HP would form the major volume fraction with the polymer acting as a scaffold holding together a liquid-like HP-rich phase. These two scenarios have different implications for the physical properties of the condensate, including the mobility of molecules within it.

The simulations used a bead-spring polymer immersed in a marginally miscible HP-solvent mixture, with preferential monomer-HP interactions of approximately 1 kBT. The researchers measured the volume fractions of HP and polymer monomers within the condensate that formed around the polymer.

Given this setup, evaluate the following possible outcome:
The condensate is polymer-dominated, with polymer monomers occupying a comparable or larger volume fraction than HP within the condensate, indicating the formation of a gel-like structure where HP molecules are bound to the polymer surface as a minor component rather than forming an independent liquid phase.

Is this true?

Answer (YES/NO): NO